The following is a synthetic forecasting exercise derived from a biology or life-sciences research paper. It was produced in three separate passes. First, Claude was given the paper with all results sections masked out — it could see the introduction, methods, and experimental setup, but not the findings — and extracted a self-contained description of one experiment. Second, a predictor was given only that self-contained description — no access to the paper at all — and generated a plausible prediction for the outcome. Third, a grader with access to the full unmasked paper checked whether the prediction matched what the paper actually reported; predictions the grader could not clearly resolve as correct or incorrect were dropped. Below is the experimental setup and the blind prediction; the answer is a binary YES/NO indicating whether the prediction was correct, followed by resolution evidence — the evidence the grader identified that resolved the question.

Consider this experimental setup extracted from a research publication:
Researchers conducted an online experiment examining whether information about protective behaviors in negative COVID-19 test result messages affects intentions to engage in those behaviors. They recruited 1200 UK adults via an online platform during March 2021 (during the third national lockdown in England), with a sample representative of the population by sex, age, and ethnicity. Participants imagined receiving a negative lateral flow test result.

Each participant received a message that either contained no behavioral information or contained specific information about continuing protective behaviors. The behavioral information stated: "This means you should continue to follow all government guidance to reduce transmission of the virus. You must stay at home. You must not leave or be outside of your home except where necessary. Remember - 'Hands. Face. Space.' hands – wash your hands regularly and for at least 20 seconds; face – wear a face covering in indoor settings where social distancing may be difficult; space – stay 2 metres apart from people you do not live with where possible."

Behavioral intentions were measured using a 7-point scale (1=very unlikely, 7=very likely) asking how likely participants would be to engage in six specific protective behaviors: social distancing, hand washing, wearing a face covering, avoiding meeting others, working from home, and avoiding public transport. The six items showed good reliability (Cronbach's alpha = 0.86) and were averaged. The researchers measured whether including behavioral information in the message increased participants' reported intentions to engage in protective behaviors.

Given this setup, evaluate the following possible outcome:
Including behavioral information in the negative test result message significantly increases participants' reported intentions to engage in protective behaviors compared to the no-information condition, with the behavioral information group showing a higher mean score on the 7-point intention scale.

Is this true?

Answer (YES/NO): NO